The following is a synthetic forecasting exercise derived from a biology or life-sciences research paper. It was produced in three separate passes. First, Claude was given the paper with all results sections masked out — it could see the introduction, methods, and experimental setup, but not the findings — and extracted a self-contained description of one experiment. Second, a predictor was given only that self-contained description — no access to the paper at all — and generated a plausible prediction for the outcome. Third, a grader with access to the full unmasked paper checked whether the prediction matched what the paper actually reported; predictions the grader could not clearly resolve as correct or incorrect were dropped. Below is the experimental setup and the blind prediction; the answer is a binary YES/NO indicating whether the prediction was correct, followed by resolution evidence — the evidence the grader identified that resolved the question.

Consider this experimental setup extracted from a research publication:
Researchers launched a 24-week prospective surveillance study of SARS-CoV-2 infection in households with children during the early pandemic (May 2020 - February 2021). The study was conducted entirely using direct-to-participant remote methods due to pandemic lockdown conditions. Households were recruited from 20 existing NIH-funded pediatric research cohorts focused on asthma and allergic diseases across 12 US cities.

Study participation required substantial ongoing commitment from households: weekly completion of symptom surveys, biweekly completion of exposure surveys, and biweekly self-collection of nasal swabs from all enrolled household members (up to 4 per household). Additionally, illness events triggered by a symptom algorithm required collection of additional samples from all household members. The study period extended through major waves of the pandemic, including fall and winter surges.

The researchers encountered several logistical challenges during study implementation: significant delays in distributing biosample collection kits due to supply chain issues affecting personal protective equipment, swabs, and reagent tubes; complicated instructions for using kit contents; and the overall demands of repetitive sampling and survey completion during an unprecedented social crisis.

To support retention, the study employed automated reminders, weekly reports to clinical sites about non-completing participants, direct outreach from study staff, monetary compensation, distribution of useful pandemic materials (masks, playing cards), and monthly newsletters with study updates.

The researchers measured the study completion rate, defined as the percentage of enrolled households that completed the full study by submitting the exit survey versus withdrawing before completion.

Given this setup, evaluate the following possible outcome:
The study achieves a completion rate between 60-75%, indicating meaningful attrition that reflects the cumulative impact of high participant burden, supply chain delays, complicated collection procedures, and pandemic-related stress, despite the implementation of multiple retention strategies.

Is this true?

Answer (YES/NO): NO